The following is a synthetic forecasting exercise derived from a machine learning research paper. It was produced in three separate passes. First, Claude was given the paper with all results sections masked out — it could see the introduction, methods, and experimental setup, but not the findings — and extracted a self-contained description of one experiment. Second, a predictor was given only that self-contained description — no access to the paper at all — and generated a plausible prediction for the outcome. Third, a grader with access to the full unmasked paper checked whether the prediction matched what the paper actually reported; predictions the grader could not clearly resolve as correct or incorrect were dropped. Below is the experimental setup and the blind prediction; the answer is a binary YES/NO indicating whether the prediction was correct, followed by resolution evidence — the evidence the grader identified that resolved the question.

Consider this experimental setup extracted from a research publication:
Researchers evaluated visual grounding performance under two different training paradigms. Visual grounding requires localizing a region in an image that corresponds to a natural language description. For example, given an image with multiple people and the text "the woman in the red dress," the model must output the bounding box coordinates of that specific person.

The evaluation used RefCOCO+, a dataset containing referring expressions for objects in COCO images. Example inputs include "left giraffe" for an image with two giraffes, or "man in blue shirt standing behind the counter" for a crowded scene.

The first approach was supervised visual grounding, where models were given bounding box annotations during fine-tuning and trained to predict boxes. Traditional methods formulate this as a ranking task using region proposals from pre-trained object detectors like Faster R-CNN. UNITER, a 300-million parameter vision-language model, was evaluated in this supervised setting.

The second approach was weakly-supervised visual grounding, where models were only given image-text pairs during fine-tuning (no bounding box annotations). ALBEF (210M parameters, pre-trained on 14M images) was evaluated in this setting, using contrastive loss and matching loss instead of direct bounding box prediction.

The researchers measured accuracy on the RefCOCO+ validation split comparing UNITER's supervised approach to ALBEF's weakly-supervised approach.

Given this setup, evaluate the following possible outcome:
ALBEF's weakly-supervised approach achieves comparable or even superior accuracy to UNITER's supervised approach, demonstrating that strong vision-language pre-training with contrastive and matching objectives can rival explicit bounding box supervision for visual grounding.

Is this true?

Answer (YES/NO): NO